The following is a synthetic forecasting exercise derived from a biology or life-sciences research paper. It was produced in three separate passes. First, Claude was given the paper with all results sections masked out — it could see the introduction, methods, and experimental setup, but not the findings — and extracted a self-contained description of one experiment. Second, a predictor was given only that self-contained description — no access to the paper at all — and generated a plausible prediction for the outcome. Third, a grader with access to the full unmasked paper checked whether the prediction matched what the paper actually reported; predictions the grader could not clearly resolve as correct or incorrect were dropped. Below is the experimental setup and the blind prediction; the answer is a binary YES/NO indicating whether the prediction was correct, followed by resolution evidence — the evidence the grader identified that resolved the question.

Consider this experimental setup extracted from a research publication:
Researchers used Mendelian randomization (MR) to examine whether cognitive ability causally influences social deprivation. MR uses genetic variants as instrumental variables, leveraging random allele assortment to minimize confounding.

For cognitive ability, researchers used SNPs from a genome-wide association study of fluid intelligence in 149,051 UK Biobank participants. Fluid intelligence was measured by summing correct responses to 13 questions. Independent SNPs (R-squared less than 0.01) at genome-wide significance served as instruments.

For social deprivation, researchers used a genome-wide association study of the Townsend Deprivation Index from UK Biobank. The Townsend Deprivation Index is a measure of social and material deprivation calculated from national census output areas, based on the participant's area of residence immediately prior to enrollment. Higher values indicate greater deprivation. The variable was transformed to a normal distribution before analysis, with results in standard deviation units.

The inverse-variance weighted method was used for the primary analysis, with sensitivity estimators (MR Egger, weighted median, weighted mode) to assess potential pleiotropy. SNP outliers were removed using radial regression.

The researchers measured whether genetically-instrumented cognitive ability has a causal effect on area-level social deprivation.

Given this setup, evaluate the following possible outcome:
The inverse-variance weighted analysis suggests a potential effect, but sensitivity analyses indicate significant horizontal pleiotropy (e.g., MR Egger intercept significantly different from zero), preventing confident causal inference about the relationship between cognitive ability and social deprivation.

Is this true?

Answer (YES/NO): NO